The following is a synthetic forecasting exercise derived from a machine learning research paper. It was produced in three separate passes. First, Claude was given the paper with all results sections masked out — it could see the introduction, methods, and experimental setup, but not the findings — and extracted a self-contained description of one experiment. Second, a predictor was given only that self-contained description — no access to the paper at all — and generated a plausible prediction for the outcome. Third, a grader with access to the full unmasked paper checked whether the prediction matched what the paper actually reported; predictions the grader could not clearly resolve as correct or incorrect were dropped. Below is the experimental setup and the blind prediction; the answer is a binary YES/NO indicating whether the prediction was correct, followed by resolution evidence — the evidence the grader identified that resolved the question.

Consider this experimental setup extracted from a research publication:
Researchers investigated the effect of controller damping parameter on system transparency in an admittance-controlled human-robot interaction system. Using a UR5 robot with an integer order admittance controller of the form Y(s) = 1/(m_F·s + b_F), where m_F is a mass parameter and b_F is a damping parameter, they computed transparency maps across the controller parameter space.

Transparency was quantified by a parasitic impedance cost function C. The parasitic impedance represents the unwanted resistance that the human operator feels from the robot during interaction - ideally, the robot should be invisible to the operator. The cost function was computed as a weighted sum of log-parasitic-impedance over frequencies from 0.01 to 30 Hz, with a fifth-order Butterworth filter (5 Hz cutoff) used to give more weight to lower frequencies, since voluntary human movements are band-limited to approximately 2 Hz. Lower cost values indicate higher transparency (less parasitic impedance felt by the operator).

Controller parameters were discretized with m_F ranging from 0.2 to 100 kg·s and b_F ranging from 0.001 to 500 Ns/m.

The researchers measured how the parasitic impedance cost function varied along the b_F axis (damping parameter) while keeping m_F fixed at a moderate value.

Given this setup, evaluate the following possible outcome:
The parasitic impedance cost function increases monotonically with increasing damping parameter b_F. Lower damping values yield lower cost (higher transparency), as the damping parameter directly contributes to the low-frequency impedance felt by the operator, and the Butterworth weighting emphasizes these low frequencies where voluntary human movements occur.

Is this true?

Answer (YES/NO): YES